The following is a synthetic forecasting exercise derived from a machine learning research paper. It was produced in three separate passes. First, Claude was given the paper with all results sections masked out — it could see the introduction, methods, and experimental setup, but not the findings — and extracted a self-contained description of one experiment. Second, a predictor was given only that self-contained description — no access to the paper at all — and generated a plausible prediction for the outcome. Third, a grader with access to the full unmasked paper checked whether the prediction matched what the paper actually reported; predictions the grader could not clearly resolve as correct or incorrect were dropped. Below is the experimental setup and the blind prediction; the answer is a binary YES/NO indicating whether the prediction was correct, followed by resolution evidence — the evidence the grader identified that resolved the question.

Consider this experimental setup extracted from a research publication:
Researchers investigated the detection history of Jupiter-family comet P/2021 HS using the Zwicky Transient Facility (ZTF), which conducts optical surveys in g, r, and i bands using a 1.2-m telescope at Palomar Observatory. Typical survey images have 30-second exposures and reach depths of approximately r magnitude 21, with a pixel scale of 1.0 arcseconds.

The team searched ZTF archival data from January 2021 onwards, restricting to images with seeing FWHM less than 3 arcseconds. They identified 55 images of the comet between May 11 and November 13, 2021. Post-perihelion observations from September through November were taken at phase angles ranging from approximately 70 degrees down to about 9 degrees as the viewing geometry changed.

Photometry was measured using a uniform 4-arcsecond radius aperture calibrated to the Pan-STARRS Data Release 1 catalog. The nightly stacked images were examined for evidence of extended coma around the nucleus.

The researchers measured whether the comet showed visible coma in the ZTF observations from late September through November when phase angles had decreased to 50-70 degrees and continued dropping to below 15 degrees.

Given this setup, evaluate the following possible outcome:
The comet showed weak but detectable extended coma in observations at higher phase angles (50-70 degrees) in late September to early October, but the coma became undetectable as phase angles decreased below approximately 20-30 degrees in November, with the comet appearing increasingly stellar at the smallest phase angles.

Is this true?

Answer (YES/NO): NO